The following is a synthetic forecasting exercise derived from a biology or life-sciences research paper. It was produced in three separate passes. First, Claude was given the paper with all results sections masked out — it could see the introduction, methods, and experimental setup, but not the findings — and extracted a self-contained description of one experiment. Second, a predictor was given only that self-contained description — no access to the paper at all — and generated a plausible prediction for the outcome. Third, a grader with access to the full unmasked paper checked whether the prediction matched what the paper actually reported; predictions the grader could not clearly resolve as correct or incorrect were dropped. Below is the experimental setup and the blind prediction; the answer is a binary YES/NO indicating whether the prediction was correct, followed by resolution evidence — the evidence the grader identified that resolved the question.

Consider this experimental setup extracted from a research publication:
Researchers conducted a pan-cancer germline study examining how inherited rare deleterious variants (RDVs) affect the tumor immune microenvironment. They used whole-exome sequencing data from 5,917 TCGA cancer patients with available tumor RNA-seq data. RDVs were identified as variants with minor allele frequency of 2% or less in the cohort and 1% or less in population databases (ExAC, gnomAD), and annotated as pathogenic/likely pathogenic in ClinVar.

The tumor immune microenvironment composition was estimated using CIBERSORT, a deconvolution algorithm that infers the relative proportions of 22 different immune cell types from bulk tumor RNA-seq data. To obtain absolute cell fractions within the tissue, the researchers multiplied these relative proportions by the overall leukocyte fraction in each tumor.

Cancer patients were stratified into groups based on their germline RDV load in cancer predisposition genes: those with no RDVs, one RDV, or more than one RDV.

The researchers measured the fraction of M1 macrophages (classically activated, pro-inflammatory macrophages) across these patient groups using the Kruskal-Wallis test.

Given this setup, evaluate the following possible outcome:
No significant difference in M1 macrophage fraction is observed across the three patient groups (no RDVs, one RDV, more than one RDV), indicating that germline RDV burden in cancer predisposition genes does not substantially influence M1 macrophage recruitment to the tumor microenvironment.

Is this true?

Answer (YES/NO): NO